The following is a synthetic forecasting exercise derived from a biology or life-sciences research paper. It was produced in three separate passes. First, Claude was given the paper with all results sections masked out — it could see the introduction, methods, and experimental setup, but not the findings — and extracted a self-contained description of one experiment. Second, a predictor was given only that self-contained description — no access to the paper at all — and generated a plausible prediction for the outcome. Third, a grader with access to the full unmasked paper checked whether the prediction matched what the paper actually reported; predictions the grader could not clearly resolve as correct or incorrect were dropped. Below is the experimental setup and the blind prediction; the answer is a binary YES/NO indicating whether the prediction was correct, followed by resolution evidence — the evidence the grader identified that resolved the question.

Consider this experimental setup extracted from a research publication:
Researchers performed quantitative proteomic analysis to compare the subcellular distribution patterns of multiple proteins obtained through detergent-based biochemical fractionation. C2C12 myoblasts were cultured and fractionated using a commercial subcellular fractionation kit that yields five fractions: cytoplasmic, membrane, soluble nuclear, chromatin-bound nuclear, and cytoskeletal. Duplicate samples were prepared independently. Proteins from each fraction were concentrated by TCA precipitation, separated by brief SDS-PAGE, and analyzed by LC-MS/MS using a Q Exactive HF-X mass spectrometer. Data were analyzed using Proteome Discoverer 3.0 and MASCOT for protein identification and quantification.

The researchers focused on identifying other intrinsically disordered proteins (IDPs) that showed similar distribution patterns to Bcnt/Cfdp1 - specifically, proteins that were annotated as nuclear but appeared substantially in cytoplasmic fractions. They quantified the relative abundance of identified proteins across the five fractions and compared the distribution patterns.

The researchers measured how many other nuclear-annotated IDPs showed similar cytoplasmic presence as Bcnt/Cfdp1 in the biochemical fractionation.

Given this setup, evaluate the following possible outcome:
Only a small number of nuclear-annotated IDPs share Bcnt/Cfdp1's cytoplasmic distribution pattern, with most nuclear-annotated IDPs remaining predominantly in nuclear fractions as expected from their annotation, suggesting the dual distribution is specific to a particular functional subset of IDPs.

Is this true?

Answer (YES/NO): YES